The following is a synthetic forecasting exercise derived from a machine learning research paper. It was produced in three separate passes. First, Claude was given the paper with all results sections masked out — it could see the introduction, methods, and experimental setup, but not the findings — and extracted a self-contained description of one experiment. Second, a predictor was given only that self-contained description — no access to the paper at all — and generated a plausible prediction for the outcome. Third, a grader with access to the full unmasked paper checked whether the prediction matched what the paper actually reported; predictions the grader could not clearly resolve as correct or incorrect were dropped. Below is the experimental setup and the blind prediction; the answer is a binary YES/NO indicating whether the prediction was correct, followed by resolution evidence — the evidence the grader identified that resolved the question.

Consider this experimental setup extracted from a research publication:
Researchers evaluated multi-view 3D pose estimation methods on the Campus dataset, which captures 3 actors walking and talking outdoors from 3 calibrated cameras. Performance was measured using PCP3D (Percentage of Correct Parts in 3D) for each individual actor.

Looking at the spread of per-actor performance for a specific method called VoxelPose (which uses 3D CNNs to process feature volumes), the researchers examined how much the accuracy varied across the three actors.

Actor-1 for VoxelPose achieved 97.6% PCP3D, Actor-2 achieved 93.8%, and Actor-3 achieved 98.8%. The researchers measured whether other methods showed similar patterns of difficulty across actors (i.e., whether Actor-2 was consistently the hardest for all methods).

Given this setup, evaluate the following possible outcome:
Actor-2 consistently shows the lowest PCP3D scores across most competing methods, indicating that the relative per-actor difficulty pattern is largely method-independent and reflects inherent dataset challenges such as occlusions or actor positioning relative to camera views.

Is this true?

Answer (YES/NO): YES